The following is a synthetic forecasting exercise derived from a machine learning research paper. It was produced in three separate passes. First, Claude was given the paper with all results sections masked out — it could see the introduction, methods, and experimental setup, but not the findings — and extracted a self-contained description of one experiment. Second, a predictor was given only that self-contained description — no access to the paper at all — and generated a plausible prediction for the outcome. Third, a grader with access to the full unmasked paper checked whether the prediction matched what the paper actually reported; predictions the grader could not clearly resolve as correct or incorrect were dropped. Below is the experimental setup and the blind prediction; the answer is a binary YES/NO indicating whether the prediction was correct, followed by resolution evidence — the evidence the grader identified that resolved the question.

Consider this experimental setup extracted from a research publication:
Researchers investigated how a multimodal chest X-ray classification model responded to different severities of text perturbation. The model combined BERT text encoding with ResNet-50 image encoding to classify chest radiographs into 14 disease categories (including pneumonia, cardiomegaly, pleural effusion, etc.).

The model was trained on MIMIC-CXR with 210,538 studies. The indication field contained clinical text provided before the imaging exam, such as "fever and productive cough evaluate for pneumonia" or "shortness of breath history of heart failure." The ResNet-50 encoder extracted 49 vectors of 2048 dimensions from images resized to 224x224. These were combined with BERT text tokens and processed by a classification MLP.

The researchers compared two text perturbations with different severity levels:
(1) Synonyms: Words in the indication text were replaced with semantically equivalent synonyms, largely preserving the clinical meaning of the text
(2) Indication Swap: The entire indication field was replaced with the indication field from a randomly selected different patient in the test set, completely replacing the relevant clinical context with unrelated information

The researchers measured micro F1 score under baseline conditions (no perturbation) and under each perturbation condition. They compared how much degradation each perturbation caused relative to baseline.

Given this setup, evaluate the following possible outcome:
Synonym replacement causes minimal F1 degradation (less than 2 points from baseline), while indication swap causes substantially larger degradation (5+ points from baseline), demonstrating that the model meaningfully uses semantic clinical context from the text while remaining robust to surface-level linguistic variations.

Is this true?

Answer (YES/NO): YES